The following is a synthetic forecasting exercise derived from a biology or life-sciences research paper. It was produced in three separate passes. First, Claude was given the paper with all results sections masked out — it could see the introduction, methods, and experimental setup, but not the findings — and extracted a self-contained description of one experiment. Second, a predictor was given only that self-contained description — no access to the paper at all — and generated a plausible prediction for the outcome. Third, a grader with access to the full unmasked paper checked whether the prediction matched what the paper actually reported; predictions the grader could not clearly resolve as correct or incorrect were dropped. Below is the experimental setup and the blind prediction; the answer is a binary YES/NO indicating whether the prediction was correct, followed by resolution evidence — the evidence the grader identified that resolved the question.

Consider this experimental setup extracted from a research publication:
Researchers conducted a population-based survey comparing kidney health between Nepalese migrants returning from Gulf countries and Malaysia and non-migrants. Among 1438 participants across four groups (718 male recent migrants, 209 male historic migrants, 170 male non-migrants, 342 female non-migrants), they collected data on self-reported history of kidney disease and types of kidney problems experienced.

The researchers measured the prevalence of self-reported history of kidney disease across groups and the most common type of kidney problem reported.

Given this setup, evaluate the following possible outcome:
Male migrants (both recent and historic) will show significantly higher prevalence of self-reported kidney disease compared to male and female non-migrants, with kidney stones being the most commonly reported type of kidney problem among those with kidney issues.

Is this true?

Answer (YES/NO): NO